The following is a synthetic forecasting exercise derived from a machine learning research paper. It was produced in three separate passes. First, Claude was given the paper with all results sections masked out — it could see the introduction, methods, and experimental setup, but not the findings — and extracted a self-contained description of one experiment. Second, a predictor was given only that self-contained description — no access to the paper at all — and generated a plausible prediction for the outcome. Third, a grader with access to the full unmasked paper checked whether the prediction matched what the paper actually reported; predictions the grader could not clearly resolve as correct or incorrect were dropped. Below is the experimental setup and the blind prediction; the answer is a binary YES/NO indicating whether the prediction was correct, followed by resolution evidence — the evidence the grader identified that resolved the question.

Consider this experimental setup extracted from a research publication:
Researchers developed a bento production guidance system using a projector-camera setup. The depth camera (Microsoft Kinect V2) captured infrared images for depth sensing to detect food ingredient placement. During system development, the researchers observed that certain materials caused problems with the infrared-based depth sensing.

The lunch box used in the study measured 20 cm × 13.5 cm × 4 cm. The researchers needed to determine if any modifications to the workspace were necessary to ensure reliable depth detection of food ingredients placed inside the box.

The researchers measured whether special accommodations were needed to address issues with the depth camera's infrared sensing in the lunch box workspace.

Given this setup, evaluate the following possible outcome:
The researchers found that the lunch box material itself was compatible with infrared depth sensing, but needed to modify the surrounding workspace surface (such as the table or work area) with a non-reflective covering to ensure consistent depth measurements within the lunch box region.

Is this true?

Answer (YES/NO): NO